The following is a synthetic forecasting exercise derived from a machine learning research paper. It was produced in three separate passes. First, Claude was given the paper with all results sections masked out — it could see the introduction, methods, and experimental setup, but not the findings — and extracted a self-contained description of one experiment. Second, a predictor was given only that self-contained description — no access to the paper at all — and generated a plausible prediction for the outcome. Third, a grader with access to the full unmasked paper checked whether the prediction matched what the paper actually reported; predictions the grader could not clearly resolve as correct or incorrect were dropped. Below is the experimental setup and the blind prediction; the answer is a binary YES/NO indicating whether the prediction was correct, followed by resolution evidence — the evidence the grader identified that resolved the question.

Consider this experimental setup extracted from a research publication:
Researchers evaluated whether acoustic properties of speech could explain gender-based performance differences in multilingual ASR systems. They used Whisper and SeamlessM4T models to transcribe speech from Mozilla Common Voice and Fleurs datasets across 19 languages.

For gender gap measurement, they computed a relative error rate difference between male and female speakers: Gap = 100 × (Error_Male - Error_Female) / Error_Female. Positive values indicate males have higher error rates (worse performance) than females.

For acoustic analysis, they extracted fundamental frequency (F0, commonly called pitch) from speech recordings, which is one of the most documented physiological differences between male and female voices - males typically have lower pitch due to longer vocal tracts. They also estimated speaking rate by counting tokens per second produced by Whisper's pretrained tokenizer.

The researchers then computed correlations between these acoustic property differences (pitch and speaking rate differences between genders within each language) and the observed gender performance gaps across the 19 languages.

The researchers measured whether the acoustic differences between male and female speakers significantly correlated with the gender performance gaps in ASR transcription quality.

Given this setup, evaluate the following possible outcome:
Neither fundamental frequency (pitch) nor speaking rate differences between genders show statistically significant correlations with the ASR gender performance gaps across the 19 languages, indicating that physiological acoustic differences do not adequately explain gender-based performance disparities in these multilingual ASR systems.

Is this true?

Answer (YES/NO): NO